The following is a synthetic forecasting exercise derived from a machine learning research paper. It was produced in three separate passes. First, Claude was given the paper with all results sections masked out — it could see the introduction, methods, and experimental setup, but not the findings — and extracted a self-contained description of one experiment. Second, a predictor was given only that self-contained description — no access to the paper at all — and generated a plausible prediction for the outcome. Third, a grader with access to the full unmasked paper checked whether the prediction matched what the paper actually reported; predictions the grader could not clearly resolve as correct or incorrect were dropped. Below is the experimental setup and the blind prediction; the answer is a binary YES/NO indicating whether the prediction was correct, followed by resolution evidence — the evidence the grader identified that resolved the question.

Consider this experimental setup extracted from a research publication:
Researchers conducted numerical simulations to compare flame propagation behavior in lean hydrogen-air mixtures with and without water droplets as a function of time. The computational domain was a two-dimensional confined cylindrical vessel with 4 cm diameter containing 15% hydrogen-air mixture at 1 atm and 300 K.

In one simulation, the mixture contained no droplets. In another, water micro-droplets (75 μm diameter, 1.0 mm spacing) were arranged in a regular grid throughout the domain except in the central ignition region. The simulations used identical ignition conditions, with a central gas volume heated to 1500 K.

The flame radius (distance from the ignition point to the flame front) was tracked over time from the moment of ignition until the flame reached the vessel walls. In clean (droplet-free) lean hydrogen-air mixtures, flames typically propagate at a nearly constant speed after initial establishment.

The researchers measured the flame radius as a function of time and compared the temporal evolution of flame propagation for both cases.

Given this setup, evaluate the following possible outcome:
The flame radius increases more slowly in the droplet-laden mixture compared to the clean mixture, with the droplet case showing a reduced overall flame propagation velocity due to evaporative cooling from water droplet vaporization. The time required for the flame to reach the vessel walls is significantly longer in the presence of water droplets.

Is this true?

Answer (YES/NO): NO